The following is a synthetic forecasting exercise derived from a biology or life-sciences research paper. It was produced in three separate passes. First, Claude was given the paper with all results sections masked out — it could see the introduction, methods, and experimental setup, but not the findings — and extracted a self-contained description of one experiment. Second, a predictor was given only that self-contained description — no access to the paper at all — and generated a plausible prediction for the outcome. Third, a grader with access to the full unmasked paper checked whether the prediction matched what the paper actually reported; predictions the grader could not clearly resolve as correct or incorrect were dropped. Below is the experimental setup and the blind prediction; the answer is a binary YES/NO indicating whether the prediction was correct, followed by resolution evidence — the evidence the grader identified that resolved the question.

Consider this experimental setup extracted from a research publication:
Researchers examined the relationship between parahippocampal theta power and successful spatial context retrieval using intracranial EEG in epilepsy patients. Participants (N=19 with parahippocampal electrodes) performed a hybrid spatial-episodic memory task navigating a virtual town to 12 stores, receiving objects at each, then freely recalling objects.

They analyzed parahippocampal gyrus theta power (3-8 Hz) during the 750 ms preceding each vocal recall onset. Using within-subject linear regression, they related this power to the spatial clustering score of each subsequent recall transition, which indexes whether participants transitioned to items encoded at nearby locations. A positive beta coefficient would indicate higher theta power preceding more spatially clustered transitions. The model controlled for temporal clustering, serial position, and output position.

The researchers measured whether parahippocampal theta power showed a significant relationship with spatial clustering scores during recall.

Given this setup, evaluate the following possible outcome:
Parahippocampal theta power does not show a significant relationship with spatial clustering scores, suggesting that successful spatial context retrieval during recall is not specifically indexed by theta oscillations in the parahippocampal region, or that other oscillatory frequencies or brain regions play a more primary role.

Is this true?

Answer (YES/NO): NO